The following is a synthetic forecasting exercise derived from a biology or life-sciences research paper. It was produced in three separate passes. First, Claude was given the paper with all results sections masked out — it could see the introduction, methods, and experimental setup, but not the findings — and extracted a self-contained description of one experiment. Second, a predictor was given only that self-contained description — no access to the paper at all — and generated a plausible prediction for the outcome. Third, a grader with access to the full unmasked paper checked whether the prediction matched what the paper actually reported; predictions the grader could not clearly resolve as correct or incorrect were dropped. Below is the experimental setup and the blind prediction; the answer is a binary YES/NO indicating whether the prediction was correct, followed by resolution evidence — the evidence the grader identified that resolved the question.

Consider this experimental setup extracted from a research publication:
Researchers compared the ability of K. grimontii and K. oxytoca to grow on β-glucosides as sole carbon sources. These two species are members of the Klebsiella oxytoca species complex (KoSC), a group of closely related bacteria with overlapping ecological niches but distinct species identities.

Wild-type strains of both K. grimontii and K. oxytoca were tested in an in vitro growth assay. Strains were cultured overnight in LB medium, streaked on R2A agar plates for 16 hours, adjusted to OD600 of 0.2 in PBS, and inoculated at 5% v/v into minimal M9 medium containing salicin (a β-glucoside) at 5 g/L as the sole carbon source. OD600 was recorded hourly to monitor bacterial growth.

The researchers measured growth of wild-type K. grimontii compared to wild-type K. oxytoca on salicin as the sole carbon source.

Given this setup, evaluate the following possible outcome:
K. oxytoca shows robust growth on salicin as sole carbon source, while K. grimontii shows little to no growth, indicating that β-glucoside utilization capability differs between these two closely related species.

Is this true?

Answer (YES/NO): NO